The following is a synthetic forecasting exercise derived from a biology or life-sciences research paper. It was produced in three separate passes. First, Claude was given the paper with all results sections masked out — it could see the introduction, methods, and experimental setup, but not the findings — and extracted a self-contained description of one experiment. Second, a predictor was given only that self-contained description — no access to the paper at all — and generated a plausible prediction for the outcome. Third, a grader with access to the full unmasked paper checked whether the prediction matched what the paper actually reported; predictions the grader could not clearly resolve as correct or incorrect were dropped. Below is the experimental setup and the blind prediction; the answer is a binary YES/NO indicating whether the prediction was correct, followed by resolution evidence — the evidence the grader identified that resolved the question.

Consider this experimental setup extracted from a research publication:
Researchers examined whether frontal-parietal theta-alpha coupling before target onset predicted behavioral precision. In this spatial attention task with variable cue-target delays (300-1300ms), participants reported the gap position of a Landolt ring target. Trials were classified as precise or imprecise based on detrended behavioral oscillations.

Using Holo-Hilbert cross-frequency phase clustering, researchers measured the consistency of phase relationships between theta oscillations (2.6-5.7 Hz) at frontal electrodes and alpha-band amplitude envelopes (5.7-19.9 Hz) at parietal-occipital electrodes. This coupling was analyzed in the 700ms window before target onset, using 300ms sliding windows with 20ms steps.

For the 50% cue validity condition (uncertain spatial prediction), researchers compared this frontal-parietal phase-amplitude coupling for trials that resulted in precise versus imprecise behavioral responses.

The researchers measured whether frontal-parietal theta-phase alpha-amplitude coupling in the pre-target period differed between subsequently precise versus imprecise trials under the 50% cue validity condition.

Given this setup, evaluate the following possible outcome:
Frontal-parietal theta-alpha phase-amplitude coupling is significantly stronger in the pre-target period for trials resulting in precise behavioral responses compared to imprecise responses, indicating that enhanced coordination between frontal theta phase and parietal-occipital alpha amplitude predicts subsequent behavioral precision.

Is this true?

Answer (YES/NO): NO